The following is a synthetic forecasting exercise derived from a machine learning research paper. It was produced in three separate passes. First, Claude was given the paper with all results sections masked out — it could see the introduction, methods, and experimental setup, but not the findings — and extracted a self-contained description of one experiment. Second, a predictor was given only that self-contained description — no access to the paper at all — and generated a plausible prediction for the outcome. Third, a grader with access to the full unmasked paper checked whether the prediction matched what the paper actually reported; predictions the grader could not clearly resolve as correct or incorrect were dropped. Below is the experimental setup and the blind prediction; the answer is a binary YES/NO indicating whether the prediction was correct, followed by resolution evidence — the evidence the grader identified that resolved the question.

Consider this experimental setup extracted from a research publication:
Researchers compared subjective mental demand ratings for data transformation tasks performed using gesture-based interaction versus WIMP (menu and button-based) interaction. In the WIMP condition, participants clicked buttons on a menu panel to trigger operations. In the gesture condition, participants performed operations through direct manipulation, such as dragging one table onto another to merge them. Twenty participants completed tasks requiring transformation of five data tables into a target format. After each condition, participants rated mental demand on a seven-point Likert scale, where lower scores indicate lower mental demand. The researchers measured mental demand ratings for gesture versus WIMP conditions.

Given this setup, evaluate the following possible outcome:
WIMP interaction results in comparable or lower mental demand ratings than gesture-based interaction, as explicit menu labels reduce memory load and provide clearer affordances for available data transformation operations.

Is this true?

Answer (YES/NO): YES